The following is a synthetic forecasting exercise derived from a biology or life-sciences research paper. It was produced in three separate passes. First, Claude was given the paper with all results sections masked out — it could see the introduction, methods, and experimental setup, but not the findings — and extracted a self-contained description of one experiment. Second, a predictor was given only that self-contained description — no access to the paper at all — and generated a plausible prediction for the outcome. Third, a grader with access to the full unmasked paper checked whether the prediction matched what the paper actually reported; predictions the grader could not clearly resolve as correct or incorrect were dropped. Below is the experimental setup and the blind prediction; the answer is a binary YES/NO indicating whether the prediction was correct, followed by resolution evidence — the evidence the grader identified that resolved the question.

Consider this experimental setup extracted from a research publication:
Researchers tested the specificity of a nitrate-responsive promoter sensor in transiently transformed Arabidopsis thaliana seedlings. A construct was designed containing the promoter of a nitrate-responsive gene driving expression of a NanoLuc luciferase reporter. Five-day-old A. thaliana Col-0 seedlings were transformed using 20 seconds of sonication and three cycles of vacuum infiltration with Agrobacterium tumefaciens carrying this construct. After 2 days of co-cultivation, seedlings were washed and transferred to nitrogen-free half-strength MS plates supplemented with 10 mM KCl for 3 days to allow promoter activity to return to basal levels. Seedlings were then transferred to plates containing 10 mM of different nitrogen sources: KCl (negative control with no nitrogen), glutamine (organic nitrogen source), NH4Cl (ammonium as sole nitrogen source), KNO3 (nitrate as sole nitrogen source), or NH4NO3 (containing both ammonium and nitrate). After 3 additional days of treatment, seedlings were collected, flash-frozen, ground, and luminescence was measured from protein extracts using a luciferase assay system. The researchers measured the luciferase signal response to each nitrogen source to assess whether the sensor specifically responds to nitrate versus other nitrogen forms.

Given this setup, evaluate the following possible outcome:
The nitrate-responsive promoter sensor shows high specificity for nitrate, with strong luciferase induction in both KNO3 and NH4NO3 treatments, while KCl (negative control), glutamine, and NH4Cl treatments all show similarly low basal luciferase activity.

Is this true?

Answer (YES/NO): NO